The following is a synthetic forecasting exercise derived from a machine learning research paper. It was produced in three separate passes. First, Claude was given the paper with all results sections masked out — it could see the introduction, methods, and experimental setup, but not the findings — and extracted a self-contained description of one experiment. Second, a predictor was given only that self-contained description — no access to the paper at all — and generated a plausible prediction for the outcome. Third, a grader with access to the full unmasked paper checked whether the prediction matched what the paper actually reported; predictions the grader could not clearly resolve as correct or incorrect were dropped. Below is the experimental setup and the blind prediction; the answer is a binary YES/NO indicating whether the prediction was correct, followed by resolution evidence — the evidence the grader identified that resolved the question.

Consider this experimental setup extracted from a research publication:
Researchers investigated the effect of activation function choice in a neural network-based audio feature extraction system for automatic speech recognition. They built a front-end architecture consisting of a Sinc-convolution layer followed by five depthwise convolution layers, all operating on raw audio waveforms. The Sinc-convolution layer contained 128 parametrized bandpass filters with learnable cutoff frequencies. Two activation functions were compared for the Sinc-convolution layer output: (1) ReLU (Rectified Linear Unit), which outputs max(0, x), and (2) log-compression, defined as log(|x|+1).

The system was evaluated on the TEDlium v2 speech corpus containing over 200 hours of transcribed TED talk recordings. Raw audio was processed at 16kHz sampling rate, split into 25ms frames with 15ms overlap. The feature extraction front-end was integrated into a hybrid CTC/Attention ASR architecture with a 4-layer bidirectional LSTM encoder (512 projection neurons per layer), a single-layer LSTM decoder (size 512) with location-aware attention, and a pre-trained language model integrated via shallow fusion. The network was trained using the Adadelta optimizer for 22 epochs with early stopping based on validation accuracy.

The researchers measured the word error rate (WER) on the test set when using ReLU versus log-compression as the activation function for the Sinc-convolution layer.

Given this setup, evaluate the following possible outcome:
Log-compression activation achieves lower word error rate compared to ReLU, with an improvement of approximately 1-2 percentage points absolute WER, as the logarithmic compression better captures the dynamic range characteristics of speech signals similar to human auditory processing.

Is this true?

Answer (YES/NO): NO